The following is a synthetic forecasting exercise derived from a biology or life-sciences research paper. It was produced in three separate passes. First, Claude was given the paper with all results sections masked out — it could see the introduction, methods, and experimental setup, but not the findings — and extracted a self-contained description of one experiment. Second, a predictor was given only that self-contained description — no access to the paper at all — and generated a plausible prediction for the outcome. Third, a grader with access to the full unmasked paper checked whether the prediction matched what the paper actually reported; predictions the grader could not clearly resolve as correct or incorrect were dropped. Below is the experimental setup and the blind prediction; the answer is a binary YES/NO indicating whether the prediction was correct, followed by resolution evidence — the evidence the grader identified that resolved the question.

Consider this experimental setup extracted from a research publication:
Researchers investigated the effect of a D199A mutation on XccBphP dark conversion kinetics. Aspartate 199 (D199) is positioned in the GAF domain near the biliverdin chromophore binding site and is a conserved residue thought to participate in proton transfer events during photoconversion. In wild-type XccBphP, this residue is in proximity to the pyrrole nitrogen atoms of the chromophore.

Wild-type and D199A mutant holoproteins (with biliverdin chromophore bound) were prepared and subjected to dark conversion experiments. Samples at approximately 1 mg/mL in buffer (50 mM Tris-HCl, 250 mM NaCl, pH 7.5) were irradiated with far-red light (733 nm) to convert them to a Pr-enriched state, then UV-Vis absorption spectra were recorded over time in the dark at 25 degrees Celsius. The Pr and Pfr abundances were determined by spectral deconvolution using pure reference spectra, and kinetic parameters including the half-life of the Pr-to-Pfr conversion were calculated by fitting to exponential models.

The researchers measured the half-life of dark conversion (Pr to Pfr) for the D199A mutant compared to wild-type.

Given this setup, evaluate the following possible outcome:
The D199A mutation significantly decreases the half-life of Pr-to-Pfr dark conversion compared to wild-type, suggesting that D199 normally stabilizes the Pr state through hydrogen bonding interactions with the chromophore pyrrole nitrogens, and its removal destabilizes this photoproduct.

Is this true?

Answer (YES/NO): NO